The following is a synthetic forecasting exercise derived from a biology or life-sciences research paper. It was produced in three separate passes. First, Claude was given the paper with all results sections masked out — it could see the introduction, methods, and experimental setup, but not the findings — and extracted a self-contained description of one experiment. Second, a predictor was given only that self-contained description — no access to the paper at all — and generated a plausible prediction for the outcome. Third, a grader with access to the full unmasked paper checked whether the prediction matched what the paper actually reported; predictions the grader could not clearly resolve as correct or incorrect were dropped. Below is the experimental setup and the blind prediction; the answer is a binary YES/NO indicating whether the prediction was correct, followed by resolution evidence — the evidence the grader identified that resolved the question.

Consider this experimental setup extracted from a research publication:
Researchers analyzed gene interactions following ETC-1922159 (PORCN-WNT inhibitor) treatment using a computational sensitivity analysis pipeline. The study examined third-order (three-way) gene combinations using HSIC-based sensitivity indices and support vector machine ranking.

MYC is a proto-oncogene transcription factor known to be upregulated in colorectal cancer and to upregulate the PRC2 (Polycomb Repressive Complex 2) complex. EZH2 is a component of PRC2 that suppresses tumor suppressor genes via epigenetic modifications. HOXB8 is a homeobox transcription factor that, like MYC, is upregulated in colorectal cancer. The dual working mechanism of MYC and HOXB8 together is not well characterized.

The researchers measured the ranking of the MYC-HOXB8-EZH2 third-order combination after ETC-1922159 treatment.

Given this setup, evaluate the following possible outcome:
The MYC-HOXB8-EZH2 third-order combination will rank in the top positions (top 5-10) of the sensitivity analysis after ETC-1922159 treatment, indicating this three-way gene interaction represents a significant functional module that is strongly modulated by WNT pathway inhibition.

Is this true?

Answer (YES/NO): NO